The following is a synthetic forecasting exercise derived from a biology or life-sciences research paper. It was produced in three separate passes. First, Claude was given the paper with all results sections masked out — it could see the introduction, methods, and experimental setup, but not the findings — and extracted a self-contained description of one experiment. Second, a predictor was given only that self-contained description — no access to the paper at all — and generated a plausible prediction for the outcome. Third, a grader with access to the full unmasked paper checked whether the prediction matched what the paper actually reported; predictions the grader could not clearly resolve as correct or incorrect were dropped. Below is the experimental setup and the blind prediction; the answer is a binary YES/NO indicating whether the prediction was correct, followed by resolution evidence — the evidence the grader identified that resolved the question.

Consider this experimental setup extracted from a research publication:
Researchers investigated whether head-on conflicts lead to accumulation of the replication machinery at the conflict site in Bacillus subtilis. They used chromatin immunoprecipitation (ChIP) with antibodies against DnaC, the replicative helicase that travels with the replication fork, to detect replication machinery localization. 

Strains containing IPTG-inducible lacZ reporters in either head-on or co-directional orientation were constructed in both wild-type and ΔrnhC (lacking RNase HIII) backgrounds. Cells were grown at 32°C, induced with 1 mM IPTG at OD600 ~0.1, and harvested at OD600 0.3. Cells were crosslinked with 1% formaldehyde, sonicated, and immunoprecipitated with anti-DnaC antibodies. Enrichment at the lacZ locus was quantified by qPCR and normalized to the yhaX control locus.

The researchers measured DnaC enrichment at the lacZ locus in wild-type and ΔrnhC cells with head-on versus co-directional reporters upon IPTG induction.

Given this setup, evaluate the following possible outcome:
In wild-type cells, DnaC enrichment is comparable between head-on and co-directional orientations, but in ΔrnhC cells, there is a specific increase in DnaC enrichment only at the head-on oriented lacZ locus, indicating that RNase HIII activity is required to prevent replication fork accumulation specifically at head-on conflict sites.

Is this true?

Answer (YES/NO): NO